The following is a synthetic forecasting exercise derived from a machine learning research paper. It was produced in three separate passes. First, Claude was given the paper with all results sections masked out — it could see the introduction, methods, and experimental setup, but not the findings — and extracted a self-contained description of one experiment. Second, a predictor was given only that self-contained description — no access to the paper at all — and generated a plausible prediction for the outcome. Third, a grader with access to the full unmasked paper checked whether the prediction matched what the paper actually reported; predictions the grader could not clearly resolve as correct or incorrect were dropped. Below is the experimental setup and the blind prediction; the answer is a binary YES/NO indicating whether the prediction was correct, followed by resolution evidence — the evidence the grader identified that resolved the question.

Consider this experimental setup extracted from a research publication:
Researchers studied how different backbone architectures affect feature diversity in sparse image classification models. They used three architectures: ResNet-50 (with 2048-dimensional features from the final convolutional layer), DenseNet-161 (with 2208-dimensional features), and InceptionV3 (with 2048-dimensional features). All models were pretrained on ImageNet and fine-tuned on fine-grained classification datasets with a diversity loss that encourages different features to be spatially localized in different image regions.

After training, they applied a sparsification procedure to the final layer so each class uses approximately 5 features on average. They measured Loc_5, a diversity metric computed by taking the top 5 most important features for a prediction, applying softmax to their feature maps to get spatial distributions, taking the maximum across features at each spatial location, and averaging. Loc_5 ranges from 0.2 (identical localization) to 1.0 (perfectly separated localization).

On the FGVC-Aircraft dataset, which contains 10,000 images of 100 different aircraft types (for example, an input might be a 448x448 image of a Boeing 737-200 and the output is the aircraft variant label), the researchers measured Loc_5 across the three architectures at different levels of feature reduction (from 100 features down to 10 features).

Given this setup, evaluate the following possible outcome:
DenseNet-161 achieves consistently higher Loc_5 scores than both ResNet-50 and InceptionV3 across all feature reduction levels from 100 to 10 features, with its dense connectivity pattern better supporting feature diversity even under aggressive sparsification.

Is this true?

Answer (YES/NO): NO